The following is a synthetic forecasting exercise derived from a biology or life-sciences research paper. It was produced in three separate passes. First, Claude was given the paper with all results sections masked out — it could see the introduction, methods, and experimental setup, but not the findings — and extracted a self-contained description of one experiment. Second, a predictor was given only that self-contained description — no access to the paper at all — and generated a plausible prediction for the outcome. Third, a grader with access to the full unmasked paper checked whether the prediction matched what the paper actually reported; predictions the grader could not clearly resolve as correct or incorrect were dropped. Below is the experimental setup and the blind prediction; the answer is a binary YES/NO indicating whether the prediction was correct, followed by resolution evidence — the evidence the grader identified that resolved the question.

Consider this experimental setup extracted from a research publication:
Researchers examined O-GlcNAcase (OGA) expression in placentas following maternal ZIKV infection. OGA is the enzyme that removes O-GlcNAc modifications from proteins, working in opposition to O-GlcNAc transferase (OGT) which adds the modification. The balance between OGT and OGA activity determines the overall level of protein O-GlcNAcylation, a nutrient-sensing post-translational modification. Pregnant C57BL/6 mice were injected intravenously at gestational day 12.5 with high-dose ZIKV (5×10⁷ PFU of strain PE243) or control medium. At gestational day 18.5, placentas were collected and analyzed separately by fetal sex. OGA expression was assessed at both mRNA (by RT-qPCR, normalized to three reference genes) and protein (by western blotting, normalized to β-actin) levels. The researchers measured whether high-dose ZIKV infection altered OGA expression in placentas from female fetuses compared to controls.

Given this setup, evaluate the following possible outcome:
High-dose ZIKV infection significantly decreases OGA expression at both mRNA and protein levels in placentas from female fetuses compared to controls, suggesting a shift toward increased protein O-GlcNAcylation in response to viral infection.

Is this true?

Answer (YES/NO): NO